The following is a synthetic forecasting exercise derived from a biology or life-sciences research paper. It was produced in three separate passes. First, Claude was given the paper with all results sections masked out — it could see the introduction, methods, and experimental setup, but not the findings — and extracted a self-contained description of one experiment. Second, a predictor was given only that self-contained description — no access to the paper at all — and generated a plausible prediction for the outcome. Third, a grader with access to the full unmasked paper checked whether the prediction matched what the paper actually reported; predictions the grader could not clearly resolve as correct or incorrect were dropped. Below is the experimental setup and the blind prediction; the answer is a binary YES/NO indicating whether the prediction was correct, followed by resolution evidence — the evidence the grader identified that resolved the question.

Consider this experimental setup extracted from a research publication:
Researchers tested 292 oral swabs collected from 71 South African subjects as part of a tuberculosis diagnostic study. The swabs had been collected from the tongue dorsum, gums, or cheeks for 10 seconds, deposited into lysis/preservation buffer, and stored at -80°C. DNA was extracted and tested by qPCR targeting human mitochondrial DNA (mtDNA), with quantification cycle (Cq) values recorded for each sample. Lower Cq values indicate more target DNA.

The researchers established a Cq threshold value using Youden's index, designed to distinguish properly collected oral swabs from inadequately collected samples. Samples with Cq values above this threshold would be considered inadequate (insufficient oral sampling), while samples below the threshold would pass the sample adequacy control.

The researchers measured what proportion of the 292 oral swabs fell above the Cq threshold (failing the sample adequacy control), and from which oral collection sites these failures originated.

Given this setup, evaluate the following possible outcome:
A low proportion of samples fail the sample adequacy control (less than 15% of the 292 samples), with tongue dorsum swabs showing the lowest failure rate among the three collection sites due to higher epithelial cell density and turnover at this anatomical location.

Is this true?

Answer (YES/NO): NO